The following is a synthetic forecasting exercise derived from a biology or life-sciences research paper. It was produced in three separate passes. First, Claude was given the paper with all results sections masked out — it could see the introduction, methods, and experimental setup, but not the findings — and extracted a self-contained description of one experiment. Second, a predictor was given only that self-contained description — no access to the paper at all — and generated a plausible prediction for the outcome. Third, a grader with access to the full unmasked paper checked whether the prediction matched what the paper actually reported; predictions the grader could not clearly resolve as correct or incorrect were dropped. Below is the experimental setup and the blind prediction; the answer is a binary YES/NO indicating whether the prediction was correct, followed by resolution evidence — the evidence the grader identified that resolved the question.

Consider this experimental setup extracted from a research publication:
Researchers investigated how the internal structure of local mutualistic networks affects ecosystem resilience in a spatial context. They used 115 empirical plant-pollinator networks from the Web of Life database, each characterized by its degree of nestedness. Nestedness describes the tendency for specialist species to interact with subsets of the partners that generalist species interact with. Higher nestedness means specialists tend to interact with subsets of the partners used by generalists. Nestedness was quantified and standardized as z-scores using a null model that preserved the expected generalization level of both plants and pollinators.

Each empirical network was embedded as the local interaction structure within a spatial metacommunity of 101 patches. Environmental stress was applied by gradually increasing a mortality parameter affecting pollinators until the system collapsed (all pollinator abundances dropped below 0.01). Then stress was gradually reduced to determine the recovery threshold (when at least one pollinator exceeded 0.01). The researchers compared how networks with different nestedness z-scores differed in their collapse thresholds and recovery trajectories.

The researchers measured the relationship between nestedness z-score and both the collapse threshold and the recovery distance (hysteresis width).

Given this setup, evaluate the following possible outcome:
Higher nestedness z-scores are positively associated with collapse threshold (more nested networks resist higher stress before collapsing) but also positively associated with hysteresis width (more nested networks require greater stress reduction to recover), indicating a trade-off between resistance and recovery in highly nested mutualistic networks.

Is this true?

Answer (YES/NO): YES